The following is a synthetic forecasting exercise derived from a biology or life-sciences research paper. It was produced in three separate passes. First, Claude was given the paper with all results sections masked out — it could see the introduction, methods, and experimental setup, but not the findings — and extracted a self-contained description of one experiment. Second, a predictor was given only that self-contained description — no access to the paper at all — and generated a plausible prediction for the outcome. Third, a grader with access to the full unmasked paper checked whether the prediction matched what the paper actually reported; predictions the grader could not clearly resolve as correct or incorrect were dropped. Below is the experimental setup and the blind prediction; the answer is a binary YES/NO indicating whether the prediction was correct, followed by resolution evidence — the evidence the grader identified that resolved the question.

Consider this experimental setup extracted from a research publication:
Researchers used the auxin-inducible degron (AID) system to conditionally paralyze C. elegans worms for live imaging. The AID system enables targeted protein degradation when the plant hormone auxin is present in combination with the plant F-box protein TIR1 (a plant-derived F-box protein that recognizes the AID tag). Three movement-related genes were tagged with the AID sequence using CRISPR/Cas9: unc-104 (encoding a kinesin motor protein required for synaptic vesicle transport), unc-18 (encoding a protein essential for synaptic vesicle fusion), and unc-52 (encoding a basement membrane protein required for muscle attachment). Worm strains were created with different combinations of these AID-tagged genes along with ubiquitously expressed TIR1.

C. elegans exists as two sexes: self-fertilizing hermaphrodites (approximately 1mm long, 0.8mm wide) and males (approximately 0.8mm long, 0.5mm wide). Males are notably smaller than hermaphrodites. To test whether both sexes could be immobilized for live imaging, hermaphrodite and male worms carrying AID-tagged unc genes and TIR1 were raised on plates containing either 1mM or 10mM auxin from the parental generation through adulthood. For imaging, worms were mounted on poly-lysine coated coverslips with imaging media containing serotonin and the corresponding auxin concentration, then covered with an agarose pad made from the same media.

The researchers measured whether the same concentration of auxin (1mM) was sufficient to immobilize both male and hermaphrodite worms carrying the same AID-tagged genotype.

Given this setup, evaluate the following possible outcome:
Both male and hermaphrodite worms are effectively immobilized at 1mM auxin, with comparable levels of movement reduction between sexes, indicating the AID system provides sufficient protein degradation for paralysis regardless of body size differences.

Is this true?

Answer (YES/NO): NO